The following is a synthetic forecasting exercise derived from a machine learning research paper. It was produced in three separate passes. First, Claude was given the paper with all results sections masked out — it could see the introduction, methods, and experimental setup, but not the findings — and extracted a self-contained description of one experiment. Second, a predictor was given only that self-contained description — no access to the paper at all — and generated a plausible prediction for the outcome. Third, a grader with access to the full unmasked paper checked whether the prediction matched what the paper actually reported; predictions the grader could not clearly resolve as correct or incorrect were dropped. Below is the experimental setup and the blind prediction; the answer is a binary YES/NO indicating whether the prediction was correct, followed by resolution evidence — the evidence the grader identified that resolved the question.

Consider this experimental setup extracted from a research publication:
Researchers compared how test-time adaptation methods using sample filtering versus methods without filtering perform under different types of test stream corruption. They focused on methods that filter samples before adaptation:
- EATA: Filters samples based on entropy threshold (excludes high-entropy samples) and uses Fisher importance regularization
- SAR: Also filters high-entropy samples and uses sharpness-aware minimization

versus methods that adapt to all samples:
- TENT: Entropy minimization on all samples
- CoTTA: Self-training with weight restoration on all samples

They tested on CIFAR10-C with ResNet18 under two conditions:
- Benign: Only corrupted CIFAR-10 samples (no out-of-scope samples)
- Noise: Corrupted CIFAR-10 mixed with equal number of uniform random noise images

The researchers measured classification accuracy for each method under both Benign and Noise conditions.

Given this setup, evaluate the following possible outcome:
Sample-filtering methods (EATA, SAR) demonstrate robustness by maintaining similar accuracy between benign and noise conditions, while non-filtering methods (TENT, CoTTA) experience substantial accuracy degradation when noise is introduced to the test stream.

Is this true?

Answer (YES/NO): NO